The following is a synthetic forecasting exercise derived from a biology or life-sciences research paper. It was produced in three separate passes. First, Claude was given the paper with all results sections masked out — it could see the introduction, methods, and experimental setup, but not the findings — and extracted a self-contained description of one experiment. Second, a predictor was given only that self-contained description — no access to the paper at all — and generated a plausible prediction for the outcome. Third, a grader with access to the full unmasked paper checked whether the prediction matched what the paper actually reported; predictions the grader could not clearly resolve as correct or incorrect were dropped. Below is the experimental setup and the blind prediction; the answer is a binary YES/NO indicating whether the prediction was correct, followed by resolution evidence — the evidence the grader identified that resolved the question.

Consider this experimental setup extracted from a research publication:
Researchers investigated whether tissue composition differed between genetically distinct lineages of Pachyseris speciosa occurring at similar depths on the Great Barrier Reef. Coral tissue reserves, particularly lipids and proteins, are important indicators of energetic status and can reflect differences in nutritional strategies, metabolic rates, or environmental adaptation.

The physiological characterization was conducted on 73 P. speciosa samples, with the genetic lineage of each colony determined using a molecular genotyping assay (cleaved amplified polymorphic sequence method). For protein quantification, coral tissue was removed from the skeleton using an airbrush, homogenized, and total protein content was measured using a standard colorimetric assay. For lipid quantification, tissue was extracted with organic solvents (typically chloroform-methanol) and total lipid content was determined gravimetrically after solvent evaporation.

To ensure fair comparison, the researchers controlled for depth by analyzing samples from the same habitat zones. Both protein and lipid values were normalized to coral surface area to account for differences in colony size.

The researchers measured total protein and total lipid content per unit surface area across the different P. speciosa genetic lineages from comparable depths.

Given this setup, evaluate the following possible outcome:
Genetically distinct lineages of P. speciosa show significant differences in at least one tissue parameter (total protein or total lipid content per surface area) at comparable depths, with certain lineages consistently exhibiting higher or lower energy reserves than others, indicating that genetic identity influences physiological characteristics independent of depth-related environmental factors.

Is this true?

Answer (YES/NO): YES